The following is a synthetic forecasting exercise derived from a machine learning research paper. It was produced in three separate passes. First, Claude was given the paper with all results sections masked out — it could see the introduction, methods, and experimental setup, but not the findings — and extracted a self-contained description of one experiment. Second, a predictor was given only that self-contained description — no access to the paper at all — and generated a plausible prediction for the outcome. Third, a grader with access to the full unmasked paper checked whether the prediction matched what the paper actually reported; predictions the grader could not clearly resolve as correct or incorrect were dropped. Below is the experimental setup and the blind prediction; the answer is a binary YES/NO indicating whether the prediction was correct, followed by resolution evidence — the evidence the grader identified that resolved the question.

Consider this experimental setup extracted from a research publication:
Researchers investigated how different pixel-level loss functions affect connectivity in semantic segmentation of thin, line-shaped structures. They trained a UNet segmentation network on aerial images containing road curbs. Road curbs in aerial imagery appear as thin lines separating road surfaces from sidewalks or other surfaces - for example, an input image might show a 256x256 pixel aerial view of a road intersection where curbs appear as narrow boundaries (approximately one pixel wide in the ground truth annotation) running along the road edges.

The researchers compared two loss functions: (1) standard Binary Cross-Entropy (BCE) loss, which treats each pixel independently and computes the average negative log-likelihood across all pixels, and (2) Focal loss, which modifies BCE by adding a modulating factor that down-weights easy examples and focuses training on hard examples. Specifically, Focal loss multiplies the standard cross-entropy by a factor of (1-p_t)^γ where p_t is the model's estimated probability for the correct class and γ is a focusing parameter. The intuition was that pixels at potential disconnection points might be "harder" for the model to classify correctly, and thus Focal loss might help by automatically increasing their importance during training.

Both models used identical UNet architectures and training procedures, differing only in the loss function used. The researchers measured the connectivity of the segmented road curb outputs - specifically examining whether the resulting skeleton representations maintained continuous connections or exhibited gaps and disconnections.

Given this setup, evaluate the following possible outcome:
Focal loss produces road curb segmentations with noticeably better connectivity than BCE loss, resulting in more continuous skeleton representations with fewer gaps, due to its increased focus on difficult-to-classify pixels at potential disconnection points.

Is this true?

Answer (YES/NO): YES